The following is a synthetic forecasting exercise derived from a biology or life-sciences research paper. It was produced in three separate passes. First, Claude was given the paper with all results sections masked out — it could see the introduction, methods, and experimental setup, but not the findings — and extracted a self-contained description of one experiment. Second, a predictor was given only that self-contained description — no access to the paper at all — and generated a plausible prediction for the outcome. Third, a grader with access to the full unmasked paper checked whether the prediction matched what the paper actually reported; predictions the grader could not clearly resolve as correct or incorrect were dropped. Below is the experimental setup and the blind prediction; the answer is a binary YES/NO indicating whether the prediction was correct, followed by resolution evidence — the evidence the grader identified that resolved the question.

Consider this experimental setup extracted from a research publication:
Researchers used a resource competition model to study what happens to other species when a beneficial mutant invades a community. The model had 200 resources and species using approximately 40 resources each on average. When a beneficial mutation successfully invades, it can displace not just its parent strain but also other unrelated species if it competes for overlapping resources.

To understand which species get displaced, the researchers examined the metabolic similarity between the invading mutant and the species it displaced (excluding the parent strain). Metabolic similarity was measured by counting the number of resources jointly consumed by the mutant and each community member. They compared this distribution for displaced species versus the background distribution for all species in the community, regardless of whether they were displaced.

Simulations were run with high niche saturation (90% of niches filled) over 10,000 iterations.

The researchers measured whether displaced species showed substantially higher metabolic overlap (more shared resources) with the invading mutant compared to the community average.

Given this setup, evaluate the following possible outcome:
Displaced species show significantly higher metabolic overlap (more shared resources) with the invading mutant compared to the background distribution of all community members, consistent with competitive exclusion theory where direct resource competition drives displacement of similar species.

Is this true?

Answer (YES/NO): NO